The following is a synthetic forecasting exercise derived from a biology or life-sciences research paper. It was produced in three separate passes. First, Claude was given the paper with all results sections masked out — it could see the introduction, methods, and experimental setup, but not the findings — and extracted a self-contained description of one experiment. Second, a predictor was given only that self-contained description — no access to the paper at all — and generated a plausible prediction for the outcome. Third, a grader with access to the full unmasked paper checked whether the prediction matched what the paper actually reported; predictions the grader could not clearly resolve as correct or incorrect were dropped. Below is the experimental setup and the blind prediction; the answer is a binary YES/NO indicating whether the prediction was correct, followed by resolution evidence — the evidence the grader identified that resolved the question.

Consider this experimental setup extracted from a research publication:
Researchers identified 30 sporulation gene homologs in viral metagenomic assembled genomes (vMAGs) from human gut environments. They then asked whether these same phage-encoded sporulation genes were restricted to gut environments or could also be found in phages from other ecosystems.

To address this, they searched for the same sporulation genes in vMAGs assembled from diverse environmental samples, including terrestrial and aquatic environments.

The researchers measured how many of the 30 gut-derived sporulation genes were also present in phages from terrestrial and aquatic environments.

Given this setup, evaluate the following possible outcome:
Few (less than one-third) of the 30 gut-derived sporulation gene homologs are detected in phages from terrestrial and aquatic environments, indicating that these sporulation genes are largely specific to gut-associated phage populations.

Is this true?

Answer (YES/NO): NO